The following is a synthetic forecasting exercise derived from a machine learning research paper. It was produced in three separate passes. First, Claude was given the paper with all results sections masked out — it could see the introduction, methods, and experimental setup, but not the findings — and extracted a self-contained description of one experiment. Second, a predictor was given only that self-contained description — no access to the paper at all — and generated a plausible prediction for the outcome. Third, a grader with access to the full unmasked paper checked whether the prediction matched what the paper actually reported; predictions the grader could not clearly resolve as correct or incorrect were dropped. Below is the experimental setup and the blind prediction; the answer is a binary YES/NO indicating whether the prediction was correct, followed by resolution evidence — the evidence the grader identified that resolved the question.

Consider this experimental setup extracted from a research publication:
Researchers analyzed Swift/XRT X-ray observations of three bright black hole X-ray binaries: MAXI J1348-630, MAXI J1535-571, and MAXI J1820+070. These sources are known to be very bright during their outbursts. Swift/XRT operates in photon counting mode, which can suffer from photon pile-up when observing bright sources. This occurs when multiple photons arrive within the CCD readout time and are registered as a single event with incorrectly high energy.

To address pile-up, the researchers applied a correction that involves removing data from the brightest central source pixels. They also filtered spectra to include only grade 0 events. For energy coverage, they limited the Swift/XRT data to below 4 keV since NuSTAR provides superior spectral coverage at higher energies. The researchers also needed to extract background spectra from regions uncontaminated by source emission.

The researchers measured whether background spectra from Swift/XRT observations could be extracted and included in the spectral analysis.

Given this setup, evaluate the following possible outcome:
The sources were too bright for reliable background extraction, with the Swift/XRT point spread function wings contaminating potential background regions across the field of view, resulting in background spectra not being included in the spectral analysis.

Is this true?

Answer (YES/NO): YES